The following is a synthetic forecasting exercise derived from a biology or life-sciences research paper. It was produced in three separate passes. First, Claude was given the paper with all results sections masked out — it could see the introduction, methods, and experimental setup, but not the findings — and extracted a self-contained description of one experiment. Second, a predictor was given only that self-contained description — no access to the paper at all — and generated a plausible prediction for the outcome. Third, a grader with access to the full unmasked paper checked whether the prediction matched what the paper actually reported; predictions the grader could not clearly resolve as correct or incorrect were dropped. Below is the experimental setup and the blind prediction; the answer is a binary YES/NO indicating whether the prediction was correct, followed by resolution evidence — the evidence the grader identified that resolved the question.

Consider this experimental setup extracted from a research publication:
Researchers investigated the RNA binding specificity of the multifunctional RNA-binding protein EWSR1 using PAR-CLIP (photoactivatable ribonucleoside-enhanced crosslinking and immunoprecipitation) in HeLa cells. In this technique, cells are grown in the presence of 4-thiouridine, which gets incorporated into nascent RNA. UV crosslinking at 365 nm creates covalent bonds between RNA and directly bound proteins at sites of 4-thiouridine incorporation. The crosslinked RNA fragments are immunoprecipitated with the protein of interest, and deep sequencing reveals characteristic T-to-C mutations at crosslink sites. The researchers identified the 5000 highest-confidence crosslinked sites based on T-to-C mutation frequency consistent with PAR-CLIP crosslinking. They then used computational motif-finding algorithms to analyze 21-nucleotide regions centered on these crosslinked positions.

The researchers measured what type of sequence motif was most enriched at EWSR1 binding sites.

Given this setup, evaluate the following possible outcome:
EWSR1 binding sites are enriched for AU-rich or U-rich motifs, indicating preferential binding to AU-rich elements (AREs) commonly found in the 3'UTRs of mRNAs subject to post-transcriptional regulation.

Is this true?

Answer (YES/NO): NO